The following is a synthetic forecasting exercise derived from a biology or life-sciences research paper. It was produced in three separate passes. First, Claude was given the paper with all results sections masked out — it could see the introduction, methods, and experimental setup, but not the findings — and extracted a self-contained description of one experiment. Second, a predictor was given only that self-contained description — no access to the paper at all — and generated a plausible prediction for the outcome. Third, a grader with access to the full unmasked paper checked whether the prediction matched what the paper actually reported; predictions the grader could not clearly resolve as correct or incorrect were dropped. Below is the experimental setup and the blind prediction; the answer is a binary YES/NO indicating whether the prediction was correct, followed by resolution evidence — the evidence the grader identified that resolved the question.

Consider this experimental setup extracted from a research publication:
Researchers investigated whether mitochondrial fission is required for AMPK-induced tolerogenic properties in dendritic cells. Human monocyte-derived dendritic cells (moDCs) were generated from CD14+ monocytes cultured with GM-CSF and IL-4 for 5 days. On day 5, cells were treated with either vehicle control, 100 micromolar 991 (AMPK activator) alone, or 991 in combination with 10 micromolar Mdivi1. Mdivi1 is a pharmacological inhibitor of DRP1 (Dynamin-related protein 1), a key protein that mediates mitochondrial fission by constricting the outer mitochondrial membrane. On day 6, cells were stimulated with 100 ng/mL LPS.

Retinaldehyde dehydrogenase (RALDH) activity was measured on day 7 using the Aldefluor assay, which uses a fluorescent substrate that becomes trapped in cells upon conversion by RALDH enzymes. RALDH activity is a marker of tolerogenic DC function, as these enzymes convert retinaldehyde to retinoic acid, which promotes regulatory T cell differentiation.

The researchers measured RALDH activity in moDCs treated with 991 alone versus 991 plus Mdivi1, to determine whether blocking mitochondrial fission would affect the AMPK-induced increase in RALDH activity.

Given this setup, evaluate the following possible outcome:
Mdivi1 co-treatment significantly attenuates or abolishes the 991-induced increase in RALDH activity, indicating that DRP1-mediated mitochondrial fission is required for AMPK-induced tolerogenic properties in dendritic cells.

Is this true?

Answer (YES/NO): NO